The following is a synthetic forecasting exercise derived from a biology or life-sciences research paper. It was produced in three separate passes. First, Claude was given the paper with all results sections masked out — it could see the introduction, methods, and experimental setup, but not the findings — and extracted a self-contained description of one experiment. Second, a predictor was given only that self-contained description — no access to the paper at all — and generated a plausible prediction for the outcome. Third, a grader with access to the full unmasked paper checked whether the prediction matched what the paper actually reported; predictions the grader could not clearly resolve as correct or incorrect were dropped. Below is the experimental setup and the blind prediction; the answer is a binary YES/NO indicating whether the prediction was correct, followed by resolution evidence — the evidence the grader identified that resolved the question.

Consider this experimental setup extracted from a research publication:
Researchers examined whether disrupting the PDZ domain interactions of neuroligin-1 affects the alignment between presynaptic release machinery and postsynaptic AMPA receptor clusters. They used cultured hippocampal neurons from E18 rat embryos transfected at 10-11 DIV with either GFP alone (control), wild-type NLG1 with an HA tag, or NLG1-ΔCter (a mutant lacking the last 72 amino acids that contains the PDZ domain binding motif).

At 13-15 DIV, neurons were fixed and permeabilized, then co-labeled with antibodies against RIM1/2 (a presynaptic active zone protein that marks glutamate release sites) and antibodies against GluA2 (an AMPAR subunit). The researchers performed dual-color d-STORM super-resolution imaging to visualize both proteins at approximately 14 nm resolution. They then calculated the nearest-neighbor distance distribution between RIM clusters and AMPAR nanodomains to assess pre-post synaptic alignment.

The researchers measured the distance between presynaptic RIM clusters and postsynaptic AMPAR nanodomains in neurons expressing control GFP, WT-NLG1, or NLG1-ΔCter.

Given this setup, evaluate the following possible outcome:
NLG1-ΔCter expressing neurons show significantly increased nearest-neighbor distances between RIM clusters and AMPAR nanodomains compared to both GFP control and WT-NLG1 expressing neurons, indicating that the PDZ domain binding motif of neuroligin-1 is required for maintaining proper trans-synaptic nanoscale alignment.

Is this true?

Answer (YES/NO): YES